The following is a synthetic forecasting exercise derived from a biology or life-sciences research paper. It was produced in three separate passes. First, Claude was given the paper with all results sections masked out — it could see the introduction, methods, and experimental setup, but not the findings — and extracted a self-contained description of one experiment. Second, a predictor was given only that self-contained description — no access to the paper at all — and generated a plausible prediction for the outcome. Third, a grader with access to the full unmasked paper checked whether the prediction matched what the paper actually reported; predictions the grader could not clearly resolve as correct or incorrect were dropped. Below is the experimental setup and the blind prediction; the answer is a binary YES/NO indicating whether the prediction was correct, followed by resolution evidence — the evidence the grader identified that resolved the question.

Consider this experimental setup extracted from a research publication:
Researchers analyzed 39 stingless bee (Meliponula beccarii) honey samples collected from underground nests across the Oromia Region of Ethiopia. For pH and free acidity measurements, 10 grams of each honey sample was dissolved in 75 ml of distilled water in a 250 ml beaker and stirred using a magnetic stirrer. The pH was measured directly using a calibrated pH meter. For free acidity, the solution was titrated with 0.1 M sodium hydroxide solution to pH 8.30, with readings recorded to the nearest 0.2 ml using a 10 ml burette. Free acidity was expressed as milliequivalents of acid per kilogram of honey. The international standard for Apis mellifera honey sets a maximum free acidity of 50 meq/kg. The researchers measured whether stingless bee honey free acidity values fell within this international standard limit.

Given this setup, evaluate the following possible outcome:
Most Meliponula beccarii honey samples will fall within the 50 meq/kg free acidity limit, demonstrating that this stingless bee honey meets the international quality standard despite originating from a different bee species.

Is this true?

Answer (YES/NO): NO